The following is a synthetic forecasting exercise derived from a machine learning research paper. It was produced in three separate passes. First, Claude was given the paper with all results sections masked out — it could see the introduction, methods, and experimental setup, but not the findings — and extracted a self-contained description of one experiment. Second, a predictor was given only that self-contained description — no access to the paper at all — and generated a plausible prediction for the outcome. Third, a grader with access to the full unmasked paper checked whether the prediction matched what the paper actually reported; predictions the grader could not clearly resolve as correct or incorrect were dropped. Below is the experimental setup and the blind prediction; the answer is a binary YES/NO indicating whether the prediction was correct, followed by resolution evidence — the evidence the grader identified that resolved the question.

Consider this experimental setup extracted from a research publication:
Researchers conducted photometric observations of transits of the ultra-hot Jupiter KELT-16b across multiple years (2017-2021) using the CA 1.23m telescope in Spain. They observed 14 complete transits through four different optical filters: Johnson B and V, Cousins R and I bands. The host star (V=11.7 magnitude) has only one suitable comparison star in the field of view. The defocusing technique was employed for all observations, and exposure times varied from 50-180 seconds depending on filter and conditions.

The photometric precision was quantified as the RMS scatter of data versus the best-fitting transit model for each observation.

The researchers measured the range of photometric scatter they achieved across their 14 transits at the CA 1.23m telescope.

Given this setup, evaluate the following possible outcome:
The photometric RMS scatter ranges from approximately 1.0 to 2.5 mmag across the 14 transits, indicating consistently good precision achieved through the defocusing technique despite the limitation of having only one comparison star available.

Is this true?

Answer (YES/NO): NO